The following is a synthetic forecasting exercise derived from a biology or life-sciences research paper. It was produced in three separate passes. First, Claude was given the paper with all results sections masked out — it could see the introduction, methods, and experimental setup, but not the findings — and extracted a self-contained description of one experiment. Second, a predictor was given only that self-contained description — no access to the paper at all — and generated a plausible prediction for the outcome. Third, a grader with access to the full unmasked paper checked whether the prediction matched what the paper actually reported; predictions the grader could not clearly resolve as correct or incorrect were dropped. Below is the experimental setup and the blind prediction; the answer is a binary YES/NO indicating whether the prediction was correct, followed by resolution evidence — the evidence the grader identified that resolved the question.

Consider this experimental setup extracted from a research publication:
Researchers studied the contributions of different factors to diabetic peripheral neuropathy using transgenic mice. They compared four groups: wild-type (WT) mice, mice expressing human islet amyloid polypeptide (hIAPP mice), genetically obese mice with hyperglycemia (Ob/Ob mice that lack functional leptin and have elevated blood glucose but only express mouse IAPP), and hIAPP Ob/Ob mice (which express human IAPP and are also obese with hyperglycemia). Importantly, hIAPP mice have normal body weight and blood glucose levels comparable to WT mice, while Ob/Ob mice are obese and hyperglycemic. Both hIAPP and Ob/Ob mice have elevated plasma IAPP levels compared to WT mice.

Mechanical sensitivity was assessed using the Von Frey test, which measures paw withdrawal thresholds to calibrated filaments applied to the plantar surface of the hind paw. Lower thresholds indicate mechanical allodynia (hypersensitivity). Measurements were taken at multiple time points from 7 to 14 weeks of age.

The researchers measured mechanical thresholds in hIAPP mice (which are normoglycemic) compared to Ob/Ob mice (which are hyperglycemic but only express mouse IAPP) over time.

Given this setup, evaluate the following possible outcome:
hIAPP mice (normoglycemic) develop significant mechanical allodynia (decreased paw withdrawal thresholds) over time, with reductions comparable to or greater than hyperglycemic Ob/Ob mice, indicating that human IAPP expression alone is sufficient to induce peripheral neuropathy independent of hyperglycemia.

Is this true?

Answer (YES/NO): YES